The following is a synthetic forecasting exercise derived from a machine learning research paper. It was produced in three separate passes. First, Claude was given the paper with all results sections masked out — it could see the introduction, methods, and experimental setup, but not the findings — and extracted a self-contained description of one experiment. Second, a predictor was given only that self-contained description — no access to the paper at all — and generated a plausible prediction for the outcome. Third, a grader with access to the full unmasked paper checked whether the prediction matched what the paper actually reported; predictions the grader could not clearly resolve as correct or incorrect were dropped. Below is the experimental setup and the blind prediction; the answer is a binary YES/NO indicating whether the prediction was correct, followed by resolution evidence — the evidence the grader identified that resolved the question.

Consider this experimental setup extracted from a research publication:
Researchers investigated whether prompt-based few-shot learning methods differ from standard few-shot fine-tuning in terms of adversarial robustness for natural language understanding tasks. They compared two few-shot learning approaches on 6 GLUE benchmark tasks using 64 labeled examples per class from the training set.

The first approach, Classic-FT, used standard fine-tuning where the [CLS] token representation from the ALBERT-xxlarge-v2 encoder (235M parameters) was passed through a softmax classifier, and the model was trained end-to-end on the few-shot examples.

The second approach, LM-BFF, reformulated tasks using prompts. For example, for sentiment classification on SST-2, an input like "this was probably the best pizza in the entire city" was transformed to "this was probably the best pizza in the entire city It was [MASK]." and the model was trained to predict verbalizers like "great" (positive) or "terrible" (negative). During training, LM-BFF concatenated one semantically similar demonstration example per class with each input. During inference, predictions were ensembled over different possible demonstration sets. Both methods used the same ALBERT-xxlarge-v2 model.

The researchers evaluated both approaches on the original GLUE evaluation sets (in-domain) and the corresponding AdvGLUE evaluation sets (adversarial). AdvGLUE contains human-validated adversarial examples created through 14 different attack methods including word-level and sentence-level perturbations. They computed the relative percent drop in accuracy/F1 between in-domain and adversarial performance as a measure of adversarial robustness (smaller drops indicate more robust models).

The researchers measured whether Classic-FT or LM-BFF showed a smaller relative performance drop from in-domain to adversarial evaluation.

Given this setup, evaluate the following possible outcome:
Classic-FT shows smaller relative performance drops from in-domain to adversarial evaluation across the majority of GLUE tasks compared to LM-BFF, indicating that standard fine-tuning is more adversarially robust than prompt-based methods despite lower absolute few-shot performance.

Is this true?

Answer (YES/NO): YES